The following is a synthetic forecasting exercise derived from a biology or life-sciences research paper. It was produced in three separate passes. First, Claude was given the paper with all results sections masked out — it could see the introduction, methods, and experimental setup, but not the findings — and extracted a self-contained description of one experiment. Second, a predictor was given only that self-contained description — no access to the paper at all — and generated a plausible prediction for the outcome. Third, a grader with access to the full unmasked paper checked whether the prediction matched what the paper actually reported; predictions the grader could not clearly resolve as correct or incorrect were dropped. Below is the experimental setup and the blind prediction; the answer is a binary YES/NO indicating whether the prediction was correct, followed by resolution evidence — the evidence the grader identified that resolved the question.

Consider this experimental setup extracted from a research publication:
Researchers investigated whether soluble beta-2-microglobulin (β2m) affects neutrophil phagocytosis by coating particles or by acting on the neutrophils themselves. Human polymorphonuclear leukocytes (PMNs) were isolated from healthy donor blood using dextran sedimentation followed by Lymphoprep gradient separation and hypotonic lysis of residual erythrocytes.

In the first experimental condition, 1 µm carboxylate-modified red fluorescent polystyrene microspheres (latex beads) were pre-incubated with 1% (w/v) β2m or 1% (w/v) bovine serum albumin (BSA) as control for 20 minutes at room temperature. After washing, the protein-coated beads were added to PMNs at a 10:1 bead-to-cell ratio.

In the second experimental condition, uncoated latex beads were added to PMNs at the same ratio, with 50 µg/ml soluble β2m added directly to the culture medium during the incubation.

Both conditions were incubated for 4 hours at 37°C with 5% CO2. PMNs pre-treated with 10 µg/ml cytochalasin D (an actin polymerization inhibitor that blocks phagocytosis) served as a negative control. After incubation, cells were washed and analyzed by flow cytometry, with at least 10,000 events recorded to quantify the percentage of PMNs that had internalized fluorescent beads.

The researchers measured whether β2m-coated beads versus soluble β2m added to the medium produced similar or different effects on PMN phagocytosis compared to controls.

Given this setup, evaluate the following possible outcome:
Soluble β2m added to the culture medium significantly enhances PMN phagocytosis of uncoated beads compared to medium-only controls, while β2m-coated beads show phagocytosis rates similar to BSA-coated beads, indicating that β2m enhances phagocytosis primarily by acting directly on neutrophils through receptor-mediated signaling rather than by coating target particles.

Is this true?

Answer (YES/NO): NO